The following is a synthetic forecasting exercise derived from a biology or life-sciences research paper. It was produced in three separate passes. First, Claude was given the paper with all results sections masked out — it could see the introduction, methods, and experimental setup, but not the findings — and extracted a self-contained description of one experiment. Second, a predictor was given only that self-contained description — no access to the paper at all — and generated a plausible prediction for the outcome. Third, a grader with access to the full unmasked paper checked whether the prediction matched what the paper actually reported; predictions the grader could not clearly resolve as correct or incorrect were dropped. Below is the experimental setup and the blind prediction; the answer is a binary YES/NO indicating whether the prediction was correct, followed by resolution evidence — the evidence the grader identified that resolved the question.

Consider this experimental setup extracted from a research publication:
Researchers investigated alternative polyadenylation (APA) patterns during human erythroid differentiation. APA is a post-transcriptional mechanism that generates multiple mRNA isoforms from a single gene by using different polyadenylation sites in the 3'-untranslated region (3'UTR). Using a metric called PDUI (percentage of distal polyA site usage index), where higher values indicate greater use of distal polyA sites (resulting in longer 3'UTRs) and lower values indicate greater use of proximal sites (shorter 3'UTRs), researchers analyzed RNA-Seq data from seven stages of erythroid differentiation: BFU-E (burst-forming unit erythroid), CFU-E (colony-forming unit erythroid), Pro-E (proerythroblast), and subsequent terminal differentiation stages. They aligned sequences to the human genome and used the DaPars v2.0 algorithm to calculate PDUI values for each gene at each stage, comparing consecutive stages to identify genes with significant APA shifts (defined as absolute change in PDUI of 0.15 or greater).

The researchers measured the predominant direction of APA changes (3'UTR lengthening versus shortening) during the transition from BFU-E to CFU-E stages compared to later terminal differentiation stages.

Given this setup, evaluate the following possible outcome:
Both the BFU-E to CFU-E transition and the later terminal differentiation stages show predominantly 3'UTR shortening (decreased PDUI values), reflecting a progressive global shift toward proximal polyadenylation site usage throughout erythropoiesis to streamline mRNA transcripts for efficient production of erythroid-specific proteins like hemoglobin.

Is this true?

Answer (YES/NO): NO